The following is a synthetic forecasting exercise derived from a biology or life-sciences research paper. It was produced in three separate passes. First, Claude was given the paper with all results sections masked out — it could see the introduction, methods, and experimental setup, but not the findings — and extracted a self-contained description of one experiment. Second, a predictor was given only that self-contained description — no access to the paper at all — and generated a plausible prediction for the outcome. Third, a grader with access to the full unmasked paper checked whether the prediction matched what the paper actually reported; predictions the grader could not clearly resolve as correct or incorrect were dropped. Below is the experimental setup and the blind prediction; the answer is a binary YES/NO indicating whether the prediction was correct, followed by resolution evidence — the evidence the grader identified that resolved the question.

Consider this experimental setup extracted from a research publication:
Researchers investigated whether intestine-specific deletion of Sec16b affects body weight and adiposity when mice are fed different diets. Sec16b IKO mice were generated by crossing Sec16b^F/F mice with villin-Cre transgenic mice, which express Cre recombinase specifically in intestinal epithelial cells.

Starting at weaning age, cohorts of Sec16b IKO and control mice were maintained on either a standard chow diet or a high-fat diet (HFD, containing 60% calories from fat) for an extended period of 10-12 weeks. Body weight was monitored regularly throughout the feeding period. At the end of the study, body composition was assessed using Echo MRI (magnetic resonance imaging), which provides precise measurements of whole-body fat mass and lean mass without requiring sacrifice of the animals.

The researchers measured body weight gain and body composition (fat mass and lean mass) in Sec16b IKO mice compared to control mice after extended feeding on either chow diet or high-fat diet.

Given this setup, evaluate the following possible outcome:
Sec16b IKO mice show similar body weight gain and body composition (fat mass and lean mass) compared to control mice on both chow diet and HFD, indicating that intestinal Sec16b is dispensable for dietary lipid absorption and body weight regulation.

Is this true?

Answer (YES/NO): NO